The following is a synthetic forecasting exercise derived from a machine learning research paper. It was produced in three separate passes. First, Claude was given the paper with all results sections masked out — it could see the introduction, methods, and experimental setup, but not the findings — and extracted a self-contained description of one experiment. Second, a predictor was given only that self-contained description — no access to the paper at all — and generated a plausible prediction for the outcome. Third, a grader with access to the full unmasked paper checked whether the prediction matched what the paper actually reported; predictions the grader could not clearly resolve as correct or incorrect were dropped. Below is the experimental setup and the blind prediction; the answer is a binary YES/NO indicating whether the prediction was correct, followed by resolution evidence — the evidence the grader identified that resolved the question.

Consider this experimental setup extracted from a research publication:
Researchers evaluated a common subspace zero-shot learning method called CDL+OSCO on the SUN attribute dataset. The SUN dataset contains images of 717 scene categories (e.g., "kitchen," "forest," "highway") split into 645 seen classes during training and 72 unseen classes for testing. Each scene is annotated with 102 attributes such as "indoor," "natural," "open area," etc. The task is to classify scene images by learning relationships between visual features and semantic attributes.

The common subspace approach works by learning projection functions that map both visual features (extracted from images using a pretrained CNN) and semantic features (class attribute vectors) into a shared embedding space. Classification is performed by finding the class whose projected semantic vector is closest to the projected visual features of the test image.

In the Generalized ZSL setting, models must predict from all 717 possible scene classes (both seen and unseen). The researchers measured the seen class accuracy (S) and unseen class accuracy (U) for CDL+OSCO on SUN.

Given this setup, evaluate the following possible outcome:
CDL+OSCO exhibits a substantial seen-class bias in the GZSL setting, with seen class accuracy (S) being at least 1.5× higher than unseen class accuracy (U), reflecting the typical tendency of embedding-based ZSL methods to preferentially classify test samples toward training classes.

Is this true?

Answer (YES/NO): YES